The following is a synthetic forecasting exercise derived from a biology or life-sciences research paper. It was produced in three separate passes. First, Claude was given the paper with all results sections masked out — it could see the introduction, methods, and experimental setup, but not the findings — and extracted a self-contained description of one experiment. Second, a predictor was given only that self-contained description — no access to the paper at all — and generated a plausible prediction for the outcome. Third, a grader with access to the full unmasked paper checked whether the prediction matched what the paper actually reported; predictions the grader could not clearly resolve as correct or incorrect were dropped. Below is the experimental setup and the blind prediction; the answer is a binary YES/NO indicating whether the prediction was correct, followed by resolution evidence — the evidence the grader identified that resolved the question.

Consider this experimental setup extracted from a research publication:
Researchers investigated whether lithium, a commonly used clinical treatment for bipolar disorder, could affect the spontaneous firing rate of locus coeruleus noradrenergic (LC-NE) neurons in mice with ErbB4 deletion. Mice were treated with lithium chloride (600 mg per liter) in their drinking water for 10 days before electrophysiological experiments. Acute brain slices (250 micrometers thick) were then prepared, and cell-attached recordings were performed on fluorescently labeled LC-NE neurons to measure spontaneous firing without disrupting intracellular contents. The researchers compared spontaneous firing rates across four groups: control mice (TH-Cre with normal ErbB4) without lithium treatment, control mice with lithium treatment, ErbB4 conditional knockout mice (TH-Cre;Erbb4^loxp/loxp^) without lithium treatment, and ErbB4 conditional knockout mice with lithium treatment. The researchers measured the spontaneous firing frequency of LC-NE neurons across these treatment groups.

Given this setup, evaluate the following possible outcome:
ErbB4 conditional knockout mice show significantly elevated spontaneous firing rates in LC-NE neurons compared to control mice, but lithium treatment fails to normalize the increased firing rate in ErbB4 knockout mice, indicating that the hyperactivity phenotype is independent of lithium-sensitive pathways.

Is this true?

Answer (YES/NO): NO